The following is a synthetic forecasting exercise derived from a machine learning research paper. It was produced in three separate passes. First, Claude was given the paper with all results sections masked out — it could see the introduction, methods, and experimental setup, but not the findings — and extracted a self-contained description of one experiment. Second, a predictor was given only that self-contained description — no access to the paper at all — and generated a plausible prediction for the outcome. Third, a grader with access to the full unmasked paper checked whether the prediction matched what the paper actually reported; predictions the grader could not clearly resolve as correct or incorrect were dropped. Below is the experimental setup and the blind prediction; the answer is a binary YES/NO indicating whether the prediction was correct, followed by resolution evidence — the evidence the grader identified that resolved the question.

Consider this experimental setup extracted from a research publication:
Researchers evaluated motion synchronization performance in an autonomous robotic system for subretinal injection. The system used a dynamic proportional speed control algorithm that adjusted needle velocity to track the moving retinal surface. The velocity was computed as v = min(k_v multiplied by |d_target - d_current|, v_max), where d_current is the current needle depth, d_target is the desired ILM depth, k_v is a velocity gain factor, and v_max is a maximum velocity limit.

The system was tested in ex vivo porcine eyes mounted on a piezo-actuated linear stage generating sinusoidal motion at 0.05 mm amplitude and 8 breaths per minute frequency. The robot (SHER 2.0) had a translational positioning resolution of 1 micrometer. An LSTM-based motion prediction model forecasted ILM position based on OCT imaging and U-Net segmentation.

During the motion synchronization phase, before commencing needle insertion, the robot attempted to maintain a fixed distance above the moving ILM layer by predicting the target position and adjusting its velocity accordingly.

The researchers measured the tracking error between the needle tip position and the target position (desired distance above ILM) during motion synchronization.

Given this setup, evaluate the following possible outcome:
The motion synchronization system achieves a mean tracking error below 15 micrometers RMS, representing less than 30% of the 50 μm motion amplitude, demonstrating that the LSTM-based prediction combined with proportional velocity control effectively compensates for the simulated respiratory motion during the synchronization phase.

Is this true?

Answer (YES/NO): NO